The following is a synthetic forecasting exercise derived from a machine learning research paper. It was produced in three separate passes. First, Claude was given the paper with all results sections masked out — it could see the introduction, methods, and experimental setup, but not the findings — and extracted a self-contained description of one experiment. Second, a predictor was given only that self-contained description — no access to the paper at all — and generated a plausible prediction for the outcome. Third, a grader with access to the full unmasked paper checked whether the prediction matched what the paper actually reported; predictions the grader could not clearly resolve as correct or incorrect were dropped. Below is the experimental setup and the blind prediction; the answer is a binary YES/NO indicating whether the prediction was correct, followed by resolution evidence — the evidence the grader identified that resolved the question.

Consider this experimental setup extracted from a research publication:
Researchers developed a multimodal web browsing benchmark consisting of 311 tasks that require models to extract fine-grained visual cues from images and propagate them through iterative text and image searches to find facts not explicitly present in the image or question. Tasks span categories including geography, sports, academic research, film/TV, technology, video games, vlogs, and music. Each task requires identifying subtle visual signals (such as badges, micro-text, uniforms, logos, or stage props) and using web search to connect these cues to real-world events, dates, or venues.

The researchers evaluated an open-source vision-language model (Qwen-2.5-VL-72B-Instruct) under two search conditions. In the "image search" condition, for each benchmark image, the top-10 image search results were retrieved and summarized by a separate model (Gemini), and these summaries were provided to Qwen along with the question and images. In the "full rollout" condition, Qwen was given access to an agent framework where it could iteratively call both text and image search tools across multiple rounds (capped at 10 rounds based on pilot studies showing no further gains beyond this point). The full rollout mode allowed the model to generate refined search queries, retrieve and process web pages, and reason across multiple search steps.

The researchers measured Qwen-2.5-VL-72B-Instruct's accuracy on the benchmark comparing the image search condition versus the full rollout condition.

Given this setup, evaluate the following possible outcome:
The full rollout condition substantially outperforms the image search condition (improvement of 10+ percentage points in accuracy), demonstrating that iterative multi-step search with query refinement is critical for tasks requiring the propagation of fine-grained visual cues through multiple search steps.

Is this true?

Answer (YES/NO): NO